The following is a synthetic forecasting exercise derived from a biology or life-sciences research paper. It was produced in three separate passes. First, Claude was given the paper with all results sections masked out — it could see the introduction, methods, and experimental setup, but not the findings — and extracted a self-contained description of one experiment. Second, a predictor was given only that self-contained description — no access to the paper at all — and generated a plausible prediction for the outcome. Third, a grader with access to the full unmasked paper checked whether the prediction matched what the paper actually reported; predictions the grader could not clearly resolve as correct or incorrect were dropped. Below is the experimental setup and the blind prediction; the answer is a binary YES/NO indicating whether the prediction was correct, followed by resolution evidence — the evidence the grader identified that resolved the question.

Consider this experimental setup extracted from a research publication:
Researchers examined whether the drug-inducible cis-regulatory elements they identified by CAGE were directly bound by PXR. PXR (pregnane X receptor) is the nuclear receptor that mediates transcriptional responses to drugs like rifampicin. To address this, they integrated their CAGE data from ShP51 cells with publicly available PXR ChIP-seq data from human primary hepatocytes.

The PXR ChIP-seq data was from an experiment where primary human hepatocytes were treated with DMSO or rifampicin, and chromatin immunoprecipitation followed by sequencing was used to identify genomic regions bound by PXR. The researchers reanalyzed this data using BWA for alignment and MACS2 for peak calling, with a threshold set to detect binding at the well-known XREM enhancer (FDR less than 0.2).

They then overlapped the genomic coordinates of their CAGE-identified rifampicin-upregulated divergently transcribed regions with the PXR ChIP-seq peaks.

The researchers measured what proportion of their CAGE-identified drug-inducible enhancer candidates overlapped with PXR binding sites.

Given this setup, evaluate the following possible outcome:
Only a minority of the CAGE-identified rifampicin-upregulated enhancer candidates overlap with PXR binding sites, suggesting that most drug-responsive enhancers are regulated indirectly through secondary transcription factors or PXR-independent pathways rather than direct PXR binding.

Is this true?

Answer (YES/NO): YES